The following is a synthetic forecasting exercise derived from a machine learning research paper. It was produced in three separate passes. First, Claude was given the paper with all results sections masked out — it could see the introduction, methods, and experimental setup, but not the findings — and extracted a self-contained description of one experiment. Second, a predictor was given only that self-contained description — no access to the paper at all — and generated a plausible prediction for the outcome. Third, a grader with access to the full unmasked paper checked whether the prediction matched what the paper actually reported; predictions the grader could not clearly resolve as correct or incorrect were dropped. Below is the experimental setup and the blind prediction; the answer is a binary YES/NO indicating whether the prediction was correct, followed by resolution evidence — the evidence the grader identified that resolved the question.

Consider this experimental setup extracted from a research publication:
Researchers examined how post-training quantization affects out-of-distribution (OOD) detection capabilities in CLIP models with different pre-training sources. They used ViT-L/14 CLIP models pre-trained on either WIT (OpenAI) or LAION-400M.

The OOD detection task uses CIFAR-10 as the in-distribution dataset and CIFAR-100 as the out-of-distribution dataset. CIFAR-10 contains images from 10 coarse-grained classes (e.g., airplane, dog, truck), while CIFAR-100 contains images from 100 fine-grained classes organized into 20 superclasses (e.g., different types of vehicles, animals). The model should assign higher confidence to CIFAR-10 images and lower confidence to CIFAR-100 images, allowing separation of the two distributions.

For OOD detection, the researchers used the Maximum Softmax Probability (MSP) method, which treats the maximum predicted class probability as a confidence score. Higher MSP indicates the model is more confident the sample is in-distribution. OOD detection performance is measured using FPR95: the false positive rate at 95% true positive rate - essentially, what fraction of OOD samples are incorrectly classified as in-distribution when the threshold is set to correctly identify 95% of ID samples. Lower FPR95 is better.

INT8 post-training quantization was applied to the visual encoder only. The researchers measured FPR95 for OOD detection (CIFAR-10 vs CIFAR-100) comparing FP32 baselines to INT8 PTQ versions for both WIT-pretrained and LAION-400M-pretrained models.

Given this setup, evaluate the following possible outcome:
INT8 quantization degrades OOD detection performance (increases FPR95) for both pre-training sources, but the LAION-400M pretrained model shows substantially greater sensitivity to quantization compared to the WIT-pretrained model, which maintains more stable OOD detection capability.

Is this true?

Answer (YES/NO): NO